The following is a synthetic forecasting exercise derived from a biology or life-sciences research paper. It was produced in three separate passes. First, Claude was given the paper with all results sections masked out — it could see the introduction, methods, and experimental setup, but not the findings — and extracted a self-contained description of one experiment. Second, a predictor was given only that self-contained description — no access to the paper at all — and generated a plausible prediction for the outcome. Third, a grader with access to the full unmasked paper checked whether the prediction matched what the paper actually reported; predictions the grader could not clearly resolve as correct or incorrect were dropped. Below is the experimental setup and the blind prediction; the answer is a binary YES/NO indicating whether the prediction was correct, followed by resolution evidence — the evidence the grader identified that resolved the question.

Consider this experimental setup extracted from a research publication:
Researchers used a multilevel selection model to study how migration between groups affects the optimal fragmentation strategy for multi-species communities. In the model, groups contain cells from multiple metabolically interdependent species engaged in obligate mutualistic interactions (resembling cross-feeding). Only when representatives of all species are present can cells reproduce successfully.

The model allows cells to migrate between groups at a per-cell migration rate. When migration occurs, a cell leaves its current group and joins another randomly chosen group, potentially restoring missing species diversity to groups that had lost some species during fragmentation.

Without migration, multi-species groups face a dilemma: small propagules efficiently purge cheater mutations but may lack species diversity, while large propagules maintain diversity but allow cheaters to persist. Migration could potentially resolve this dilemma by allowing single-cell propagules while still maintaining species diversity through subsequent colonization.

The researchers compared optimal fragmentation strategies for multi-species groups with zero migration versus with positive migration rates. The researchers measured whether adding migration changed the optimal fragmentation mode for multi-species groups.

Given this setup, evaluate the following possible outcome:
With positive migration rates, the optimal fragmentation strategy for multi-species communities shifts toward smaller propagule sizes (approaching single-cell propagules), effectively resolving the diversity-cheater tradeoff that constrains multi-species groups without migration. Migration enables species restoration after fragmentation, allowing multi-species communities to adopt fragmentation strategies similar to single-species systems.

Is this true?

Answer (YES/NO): YES